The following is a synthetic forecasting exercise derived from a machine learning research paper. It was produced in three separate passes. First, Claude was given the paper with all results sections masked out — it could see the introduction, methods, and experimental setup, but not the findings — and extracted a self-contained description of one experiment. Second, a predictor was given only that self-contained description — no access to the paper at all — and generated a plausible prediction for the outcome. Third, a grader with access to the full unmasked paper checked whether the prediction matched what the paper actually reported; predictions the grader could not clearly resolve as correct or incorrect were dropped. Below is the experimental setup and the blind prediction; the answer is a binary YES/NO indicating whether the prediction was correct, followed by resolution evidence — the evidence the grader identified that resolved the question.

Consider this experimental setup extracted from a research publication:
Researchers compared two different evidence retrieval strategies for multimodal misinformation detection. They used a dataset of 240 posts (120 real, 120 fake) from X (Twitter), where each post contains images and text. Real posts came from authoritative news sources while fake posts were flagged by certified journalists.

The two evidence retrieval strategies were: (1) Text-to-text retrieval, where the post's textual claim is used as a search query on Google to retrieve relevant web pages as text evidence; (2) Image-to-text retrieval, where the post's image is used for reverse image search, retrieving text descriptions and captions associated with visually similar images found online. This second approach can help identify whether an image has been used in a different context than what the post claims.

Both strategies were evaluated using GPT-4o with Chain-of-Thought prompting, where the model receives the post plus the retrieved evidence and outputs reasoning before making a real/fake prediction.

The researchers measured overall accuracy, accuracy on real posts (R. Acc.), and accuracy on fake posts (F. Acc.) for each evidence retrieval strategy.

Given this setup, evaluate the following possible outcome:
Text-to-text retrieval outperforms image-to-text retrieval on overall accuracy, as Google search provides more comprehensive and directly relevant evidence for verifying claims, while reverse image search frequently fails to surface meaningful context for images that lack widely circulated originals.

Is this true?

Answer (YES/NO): NO